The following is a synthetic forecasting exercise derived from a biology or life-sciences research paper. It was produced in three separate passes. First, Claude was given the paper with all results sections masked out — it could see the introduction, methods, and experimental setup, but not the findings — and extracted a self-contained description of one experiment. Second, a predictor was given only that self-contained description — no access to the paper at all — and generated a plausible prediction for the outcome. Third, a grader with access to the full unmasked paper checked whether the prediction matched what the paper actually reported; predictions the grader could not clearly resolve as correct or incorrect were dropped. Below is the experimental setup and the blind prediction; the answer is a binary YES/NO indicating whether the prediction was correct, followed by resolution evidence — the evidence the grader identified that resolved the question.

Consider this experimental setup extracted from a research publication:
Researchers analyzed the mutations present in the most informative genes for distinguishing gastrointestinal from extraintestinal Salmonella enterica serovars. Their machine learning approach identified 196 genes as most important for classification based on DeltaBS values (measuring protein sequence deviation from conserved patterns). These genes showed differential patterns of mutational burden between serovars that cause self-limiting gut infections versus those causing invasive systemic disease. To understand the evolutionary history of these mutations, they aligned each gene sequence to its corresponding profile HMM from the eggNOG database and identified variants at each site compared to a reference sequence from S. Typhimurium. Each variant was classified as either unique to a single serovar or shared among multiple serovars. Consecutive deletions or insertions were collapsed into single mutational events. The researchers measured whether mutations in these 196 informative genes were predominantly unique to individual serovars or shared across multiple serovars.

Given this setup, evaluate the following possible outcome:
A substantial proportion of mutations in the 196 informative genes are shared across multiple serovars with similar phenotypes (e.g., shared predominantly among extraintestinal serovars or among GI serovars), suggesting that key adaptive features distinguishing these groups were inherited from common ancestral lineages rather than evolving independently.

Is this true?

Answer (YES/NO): NO